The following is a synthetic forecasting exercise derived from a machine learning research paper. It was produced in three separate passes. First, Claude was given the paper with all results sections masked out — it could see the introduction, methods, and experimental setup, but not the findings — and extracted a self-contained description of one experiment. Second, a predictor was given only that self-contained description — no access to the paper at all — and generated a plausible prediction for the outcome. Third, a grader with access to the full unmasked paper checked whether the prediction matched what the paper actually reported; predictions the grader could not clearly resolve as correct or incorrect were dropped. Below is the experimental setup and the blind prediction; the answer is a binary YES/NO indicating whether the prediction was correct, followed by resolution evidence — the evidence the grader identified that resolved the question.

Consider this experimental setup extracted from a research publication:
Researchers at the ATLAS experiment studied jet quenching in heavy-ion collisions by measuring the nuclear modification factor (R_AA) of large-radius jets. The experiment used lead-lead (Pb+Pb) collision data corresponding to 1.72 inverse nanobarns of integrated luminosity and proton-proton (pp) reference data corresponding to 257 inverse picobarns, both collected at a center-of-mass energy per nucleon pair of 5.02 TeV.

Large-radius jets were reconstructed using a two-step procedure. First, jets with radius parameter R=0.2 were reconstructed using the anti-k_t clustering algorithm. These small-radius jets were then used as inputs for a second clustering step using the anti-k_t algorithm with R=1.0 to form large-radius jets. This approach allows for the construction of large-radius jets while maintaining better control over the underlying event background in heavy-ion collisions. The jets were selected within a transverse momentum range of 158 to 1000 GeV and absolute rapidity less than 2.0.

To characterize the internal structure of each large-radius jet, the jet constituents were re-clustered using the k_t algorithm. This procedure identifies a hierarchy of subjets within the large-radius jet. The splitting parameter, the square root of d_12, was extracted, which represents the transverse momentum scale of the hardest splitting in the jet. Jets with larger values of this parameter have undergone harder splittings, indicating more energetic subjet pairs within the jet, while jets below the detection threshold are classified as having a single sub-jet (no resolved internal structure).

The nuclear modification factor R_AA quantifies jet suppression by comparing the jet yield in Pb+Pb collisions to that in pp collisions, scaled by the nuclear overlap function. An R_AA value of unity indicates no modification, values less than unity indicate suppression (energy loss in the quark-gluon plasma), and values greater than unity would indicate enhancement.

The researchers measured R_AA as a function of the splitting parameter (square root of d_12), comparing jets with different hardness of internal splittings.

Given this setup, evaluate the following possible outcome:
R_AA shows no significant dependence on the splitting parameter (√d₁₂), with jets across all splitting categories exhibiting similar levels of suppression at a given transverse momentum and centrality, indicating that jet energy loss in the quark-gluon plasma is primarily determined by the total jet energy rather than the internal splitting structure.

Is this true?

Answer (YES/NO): NO